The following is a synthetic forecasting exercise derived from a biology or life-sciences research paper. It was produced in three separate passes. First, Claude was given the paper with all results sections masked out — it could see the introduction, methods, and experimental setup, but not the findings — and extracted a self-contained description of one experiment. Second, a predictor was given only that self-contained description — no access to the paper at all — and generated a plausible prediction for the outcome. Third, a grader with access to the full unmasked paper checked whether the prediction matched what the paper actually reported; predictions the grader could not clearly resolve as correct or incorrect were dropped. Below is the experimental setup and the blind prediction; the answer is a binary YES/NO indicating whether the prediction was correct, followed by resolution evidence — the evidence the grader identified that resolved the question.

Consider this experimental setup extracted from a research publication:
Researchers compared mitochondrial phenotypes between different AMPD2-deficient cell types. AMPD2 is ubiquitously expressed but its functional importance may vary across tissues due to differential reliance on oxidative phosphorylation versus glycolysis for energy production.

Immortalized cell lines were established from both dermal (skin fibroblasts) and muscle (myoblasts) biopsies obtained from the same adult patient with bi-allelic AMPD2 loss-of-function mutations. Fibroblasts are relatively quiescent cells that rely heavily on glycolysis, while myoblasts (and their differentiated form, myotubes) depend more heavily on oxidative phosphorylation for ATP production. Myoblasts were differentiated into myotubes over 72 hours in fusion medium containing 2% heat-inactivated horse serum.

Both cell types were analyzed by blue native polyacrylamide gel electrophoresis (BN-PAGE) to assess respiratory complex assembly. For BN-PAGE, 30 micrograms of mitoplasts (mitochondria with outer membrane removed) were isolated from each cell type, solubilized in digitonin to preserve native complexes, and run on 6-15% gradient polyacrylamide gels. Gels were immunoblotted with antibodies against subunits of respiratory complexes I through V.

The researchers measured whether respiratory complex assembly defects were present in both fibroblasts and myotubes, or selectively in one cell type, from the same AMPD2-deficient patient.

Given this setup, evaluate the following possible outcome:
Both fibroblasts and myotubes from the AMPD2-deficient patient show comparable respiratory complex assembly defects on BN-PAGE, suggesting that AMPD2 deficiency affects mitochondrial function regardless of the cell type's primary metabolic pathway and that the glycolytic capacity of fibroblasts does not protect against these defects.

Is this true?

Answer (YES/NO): NO